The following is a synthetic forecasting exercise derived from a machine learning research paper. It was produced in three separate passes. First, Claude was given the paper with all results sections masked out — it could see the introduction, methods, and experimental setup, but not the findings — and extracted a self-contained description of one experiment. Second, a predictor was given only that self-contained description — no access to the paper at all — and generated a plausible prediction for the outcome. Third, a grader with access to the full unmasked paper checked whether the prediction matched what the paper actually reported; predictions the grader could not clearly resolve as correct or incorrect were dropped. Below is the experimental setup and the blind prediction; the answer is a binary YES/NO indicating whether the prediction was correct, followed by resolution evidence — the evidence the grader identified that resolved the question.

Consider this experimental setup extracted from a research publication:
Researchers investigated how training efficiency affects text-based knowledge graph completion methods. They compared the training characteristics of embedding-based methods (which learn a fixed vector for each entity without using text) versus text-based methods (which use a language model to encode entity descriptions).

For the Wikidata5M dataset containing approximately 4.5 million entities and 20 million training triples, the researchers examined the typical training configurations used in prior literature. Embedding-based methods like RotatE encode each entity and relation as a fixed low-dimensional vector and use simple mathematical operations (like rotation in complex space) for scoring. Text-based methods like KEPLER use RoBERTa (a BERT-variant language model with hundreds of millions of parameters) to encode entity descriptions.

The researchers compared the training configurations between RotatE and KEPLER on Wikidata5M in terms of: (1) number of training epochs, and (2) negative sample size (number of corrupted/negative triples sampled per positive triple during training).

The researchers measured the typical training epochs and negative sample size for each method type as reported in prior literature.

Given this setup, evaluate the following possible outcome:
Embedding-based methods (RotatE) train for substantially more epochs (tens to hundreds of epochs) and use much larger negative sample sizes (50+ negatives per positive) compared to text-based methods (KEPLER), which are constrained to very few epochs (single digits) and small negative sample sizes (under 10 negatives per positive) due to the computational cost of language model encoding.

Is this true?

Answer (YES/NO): NO